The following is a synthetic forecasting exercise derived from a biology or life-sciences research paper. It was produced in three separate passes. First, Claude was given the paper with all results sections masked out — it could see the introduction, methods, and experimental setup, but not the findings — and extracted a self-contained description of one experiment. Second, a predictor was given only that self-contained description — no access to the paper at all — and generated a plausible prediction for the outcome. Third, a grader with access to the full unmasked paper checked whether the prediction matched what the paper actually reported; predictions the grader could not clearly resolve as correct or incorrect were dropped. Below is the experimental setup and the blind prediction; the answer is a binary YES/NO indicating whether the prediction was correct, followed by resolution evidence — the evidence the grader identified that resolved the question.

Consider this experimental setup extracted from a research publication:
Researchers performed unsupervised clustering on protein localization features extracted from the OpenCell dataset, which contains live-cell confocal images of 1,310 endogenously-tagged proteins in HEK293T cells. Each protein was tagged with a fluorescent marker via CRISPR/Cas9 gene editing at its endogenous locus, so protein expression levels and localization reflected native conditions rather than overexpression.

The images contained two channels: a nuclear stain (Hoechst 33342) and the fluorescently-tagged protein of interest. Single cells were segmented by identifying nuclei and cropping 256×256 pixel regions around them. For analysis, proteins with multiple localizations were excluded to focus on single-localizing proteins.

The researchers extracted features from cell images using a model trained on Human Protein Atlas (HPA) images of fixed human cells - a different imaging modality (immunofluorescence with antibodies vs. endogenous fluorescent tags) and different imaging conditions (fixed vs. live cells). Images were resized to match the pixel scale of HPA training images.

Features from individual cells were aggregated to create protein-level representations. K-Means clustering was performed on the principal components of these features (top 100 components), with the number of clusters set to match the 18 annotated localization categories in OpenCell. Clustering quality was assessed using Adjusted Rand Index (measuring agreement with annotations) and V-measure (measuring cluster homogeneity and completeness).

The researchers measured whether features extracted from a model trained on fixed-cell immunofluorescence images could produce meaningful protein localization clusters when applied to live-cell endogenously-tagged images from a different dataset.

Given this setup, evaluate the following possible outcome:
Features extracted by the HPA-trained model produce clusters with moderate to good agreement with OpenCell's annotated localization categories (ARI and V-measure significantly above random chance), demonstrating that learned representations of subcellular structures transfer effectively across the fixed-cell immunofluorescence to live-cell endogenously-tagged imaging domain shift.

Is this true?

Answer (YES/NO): YES